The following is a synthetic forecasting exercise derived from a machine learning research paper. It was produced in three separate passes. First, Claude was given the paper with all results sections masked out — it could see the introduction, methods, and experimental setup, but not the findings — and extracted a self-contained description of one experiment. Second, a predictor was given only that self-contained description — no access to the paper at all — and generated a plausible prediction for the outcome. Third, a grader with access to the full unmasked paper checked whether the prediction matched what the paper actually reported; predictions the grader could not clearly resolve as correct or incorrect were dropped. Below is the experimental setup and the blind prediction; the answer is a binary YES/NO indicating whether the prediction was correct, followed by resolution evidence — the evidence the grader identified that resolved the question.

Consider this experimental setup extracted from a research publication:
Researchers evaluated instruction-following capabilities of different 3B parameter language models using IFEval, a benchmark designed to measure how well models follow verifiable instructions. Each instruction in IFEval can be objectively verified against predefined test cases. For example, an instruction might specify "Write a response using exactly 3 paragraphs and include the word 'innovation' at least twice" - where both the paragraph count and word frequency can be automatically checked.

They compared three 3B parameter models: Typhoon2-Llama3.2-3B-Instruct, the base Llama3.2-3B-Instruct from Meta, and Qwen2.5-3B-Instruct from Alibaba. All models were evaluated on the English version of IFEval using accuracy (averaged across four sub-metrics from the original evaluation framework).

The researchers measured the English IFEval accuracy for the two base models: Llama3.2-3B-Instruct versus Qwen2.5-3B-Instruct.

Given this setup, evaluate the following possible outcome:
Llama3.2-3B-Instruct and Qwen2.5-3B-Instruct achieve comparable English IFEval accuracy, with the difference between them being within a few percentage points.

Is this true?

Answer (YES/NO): NO